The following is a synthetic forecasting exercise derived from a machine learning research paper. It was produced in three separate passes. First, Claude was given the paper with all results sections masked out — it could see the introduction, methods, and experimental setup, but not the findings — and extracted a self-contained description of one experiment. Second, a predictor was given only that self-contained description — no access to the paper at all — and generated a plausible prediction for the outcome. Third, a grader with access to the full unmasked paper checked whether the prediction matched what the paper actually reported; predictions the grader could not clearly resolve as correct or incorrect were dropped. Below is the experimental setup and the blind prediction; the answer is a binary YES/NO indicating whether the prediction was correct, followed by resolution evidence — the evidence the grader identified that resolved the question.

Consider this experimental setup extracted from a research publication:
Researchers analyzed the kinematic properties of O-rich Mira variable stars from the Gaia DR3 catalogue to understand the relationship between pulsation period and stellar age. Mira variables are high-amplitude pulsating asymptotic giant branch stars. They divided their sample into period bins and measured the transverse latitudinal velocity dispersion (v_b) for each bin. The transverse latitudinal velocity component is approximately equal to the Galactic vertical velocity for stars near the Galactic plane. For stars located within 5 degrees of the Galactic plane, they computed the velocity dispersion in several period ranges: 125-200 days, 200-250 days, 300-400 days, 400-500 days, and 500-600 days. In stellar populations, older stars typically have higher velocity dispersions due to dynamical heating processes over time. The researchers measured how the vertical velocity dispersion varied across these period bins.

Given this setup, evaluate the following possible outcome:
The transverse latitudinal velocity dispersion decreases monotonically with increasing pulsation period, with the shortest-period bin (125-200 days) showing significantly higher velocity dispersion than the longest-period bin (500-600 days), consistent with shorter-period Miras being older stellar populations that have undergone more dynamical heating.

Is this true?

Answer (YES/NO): NO